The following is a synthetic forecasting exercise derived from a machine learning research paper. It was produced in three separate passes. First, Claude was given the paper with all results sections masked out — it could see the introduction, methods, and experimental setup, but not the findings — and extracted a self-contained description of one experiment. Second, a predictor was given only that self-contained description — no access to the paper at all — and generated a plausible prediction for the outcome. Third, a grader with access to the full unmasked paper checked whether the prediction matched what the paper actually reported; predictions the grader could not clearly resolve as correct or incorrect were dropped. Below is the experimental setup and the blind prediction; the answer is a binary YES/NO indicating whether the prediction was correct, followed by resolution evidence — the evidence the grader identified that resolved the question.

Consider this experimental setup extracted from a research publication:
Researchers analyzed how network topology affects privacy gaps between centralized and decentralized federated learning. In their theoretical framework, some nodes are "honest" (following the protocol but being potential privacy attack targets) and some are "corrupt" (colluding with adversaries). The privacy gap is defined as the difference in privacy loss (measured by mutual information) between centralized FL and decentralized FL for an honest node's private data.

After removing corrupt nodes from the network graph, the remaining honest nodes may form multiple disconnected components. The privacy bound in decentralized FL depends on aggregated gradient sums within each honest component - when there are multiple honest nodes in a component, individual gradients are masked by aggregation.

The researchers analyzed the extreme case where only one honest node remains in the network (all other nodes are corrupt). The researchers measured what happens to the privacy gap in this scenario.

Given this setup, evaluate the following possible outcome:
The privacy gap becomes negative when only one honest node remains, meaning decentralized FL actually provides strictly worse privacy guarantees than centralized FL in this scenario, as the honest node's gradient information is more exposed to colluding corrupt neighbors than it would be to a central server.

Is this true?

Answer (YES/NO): NO